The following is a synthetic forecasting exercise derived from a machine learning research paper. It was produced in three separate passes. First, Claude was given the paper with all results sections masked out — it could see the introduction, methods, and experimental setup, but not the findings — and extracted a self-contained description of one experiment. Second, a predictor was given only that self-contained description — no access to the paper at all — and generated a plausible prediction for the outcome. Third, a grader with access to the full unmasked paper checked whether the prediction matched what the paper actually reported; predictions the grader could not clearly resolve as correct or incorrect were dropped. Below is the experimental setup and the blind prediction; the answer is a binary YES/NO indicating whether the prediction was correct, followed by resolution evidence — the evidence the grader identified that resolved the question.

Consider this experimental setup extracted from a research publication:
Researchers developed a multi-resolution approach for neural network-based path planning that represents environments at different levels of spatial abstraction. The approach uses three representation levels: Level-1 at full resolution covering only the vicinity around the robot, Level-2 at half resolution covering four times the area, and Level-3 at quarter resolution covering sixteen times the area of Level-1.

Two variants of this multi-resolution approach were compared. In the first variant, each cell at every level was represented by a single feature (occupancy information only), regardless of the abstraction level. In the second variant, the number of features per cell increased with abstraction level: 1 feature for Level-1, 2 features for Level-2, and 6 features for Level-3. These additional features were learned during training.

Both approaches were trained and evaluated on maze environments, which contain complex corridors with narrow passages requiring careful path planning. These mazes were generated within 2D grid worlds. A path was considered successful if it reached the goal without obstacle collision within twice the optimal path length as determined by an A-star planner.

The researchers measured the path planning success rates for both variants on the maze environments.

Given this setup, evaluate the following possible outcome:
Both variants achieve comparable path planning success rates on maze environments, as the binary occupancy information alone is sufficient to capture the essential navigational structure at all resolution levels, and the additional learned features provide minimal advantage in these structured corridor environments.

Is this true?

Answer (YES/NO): NO